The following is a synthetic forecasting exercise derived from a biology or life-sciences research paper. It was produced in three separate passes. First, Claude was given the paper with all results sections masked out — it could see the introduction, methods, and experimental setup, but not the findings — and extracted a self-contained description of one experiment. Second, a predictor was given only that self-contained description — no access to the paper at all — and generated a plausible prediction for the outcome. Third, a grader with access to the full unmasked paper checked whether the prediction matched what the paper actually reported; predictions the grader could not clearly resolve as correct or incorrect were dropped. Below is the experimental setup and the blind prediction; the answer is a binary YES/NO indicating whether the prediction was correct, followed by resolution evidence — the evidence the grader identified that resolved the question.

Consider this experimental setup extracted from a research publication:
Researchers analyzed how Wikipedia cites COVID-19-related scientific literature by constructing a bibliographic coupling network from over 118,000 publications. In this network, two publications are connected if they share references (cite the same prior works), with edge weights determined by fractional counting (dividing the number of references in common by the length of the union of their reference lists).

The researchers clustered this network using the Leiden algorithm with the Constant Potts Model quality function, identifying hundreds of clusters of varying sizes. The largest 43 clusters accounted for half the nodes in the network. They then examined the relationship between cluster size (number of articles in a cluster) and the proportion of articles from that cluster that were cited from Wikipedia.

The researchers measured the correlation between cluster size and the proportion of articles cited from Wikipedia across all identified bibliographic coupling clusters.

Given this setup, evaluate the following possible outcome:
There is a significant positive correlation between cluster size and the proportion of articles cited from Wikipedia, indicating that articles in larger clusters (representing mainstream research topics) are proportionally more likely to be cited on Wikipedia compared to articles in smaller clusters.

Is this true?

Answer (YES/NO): NO